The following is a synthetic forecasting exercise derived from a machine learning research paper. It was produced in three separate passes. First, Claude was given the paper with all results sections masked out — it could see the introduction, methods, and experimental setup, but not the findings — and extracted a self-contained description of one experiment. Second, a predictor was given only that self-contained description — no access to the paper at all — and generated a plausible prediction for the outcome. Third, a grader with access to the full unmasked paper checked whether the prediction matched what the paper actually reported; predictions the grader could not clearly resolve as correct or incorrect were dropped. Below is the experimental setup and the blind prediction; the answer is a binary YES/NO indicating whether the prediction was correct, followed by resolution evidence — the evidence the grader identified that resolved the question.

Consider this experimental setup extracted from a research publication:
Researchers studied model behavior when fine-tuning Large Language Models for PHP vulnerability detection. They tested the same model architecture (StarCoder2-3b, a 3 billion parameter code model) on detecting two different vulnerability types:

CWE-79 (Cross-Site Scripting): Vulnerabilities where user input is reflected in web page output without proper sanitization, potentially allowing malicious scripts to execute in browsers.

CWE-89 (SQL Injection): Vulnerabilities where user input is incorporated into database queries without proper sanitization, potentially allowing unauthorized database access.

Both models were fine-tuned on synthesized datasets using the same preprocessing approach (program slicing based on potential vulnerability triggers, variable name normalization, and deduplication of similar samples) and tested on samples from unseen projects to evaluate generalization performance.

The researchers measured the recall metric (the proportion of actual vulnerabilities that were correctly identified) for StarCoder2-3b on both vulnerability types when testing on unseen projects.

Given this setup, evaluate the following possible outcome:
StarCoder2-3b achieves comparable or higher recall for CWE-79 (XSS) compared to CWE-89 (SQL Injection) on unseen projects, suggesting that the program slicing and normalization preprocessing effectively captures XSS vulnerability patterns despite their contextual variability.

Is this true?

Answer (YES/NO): NO